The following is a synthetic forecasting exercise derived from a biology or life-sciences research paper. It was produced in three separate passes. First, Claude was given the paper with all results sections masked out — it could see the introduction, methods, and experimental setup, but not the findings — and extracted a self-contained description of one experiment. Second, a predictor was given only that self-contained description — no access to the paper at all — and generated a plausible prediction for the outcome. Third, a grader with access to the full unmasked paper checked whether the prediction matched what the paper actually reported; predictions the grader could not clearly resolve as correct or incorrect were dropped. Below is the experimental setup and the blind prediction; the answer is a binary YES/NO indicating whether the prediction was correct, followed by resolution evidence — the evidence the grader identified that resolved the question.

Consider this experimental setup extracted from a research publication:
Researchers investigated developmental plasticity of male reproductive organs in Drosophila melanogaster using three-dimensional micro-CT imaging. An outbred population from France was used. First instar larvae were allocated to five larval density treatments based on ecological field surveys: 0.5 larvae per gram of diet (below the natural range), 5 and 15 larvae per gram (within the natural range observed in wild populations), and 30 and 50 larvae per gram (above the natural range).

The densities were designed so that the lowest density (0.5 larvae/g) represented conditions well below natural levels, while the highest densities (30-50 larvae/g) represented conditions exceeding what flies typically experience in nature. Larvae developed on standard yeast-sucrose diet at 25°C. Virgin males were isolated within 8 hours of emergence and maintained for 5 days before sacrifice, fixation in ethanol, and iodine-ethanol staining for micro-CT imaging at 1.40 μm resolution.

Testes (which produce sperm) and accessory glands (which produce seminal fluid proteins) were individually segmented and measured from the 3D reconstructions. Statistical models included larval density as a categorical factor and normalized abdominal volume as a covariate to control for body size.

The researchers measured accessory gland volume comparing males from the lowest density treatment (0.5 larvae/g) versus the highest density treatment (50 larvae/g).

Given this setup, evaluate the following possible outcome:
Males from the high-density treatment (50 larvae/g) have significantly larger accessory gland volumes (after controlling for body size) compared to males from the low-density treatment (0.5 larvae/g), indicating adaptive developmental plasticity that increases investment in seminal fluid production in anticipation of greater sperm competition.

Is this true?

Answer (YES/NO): NO